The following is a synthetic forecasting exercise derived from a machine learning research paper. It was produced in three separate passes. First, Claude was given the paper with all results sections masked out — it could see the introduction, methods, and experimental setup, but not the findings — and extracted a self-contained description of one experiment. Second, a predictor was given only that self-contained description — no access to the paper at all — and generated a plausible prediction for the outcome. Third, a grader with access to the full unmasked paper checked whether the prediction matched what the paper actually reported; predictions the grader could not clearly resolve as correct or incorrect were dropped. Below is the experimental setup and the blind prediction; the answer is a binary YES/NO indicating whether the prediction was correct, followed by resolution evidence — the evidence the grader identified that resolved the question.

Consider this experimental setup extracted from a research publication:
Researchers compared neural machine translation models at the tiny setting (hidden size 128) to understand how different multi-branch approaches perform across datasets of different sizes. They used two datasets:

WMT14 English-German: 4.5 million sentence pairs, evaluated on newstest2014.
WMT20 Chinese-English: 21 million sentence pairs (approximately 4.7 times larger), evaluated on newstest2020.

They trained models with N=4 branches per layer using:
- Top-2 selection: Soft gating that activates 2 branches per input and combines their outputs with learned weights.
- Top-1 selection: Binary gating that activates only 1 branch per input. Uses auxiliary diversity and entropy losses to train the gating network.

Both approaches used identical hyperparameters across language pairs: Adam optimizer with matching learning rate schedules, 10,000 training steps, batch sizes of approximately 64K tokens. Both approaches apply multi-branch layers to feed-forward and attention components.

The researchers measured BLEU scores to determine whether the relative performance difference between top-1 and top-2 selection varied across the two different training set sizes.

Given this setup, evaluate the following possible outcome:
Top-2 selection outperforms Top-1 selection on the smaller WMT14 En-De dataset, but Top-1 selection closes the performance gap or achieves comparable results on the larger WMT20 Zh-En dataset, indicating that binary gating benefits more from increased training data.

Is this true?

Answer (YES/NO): NO